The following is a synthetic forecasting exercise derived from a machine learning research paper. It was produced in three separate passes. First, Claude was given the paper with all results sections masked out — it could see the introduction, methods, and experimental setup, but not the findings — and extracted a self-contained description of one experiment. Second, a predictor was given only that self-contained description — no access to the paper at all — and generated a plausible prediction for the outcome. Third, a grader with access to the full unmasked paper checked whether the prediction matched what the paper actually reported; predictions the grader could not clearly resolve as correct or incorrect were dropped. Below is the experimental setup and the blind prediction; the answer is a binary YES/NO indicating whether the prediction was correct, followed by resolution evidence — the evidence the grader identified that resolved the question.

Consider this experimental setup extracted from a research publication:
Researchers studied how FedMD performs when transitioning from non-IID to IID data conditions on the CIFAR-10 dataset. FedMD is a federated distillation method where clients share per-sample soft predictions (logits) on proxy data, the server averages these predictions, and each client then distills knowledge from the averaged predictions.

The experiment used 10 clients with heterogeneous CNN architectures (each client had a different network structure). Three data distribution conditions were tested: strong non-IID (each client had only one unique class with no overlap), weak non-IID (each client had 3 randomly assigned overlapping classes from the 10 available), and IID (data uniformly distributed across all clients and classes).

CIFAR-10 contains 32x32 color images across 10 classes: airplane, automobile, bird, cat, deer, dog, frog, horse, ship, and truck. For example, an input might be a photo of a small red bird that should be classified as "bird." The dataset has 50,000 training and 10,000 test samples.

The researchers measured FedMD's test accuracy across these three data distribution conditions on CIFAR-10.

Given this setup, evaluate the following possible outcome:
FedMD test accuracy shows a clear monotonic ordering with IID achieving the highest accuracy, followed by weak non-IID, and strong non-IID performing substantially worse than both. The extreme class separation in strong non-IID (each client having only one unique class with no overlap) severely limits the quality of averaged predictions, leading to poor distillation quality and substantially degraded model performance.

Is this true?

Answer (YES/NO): YES